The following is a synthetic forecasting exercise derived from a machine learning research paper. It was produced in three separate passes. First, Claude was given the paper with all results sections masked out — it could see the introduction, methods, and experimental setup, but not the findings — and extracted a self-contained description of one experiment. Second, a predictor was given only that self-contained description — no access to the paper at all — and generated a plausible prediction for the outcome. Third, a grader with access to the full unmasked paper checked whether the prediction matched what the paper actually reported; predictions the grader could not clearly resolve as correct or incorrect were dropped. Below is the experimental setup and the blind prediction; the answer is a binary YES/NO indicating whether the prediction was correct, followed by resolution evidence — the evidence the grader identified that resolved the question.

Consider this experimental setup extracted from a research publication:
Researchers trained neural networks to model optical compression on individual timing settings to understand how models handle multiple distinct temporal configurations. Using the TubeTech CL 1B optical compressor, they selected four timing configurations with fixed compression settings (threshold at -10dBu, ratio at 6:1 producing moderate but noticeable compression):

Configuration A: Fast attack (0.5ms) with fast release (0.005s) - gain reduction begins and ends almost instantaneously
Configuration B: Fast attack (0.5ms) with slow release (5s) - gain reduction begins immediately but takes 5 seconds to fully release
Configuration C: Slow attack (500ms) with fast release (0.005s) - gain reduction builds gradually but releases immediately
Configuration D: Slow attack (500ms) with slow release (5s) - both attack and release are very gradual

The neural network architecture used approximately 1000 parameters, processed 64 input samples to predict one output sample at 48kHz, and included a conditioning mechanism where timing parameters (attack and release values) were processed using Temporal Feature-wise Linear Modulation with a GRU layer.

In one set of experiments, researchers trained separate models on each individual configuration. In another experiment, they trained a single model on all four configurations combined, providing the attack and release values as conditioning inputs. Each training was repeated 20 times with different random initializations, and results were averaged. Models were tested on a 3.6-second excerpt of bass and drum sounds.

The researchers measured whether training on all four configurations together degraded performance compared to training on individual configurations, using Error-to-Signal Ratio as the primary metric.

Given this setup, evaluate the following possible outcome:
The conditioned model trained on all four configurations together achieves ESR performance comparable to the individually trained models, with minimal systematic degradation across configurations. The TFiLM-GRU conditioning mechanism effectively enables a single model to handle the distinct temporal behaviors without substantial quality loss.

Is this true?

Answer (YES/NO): NO